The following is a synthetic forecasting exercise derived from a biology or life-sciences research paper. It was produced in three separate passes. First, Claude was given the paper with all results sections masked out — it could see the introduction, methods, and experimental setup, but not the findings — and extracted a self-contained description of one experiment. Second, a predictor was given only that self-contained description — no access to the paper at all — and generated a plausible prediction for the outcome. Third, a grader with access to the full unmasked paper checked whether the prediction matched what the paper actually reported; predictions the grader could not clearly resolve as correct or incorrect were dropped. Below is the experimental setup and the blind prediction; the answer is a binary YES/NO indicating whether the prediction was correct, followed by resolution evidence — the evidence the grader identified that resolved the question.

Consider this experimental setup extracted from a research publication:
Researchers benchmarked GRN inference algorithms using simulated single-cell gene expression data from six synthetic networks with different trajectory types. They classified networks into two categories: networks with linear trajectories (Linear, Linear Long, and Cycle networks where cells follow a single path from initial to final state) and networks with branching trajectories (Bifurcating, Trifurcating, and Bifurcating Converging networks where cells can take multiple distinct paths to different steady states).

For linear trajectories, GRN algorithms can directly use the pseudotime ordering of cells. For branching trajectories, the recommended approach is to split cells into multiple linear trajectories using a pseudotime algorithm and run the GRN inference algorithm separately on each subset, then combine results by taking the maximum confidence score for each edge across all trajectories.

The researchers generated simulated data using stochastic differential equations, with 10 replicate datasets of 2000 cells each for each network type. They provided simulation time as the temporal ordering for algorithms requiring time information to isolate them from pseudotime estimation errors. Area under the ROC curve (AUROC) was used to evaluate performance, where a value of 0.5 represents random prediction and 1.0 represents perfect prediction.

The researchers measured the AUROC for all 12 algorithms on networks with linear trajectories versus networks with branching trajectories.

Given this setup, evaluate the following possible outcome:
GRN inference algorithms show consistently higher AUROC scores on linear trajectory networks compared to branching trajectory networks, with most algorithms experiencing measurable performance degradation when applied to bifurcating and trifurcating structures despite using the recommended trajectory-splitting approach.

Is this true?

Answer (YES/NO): NO